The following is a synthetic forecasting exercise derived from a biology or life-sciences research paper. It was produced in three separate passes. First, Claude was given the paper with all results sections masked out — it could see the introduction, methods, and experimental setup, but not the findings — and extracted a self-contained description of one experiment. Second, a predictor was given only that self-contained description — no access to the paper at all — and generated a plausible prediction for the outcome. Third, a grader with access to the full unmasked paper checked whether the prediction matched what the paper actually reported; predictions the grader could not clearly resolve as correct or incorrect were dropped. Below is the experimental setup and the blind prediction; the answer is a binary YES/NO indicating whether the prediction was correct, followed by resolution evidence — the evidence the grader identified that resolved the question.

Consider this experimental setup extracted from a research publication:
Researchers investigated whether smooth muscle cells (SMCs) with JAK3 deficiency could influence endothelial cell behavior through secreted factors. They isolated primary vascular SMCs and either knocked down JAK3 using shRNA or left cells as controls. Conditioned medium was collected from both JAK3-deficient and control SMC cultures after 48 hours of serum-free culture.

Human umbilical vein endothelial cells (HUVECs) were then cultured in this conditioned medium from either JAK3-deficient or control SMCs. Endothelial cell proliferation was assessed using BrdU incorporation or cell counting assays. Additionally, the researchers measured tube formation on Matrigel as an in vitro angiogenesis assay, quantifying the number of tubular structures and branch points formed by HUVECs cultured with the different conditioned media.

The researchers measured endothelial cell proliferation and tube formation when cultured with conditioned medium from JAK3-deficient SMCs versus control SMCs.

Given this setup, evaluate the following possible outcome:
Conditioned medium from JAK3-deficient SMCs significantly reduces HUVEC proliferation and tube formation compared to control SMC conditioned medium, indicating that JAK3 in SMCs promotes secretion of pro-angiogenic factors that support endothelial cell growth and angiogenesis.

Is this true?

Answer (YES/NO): NO